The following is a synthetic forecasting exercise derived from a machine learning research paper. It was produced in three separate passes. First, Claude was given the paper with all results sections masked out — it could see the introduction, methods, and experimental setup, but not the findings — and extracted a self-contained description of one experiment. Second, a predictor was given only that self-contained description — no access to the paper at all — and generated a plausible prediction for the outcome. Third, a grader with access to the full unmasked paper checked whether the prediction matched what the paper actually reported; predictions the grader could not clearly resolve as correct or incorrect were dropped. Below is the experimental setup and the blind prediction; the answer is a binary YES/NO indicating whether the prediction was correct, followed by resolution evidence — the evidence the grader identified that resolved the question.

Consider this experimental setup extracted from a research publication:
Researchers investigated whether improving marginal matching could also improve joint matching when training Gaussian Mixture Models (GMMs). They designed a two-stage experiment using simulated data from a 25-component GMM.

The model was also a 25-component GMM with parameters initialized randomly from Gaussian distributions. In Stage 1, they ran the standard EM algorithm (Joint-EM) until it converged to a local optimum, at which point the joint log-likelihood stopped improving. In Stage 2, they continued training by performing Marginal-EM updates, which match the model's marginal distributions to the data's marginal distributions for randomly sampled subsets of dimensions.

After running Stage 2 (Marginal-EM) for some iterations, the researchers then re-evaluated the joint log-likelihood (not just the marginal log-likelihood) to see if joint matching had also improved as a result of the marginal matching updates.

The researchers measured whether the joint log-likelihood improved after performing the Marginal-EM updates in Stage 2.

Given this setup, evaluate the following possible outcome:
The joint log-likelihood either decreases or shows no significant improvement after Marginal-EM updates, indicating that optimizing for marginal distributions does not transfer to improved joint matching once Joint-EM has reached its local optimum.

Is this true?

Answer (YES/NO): NO